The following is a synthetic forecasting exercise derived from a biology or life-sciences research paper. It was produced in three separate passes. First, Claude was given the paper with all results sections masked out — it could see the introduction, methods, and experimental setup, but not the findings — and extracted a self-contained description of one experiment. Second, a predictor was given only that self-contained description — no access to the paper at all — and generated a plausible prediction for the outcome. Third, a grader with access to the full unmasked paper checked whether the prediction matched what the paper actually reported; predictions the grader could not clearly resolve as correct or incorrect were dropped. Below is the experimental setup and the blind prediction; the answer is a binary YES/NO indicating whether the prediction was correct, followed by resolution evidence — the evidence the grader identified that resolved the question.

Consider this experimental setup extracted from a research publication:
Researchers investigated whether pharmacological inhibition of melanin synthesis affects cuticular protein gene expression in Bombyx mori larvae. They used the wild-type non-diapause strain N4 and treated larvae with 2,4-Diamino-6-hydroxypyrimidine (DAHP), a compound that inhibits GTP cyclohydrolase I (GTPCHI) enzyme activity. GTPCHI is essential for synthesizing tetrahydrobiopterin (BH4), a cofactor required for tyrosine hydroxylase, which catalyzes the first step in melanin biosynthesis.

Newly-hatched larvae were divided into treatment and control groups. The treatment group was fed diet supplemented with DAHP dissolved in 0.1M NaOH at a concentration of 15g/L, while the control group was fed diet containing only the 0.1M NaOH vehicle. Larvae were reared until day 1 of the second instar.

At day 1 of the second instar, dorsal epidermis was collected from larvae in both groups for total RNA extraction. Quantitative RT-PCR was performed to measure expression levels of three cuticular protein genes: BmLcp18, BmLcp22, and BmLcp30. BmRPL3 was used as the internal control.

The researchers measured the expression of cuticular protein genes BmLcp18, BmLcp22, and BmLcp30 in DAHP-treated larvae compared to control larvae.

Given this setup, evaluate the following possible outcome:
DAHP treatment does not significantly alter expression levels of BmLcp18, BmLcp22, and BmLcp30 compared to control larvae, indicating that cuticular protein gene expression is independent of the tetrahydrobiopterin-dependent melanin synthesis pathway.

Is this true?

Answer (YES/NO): NO